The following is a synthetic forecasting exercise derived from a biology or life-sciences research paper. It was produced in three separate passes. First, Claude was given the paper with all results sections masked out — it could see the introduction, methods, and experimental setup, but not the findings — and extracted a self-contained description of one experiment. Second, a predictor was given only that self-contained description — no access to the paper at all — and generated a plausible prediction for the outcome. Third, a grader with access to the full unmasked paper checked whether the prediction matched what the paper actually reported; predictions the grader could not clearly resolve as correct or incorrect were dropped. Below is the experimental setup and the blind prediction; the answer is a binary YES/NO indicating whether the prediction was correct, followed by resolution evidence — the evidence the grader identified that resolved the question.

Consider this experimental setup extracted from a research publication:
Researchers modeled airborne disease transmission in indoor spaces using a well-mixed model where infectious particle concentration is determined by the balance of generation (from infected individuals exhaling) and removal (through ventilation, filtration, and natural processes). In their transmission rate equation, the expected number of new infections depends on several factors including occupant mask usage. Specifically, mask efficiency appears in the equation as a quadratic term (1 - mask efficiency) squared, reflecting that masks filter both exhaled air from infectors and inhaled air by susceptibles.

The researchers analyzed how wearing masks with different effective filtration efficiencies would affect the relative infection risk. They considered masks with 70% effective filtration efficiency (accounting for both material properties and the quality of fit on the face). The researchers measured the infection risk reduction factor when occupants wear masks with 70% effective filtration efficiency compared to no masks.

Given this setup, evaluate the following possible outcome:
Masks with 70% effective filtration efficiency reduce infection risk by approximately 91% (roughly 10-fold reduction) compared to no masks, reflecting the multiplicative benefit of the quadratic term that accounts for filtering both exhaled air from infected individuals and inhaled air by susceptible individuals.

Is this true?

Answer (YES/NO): YES